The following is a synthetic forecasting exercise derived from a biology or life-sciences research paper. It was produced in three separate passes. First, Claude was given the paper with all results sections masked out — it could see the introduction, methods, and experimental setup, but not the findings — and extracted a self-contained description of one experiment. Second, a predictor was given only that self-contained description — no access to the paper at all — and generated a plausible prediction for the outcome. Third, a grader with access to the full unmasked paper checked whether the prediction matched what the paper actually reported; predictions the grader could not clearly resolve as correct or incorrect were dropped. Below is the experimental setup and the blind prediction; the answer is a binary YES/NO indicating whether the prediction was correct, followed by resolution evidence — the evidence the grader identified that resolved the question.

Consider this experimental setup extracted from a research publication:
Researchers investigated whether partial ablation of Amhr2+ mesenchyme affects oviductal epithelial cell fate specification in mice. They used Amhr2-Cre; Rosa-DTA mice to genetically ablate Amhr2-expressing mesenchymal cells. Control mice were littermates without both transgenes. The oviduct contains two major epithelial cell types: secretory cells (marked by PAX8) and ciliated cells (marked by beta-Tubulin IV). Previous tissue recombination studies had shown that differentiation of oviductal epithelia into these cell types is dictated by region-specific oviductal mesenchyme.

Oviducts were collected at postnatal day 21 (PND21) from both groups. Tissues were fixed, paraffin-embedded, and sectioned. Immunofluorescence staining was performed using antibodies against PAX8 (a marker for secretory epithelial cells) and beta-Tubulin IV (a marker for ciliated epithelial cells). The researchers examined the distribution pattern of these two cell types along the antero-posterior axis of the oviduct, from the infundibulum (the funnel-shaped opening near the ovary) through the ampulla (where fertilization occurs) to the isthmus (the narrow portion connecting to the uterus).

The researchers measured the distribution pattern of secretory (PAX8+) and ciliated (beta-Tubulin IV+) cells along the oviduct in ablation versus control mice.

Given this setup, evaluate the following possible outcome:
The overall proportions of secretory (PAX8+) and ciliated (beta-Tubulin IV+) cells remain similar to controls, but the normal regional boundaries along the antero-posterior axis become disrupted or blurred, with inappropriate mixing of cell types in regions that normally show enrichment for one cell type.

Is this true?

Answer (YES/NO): NO